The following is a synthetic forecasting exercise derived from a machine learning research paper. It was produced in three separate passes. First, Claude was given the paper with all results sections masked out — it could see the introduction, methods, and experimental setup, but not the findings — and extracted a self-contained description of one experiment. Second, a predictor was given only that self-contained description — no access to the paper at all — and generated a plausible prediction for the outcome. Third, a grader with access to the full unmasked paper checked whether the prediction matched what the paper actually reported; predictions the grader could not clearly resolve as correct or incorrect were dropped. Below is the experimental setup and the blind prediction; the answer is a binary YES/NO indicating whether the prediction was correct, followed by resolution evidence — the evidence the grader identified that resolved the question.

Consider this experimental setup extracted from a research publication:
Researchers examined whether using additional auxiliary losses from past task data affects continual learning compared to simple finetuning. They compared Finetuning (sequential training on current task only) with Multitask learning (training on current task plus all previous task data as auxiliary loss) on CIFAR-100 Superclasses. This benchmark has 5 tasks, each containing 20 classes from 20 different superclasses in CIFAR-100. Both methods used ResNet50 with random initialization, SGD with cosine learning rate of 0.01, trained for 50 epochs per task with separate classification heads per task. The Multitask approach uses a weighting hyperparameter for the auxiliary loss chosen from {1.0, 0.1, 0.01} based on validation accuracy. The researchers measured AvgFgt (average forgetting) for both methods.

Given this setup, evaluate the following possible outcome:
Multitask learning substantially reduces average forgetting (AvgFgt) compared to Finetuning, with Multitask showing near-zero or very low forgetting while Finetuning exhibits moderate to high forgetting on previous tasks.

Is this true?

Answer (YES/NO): YES